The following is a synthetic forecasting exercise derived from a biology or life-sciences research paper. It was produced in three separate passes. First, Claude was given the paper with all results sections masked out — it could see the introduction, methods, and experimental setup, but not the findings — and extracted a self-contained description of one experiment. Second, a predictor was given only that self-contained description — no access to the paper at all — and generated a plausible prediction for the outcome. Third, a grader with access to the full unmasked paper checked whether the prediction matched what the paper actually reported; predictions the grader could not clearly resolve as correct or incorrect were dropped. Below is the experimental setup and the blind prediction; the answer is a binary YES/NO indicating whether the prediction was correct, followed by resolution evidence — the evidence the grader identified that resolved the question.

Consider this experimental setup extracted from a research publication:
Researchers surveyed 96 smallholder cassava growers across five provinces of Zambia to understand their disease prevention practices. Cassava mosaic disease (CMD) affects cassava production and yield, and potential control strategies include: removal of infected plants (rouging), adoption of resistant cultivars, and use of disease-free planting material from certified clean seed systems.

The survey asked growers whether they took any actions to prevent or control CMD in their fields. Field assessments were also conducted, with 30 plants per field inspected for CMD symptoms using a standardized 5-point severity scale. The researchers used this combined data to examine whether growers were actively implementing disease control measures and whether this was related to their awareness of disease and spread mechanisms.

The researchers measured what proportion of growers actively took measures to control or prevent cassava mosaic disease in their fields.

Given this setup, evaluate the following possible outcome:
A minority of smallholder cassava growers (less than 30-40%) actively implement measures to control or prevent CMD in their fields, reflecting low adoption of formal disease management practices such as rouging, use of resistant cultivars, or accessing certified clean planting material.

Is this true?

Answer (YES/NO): YES